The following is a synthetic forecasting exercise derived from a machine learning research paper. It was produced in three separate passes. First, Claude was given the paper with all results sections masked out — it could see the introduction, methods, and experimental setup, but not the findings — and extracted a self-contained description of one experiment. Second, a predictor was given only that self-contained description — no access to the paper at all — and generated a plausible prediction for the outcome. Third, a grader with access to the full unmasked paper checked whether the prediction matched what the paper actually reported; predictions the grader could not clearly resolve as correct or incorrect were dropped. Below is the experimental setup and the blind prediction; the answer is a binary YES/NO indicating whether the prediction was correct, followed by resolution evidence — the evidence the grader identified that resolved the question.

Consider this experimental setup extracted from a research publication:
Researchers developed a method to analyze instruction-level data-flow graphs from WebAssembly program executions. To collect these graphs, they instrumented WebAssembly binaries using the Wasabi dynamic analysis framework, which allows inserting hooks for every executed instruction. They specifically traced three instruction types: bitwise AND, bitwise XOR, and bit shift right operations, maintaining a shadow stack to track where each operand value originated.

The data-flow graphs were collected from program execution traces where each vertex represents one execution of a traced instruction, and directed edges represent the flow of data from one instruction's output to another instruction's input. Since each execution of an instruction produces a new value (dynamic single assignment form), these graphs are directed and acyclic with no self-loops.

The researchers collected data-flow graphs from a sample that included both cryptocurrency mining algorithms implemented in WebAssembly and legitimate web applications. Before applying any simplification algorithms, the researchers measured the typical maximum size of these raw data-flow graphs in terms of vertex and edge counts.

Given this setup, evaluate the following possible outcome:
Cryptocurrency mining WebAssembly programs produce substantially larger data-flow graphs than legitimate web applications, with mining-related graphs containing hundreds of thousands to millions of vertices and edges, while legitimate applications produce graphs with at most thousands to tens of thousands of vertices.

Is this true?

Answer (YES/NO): NO